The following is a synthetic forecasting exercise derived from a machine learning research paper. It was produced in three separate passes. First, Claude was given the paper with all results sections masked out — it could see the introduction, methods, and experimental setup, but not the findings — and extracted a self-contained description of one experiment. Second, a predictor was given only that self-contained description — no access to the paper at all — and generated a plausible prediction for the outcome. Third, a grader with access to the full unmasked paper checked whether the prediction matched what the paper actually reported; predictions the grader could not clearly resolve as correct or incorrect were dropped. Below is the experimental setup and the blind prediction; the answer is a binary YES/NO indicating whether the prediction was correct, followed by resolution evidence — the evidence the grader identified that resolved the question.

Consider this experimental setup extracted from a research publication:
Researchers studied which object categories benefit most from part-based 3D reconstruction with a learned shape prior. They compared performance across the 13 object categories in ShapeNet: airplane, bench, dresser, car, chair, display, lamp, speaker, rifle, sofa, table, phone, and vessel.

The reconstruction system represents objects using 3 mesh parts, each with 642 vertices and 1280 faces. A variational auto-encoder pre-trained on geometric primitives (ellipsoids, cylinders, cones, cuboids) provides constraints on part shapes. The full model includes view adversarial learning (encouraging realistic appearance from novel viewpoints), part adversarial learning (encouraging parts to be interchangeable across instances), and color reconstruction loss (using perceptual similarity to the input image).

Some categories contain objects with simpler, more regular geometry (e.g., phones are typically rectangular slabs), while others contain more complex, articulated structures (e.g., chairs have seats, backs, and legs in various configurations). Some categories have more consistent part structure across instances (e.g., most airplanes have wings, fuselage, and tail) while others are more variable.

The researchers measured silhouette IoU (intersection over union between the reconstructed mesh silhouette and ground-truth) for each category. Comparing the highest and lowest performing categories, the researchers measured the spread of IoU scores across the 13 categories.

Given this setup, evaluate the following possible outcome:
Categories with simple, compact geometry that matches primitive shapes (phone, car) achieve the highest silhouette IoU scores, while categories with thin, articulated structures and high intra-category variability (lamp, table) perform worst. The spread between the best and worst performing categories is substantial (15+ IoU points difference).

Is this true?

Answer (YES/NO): NO